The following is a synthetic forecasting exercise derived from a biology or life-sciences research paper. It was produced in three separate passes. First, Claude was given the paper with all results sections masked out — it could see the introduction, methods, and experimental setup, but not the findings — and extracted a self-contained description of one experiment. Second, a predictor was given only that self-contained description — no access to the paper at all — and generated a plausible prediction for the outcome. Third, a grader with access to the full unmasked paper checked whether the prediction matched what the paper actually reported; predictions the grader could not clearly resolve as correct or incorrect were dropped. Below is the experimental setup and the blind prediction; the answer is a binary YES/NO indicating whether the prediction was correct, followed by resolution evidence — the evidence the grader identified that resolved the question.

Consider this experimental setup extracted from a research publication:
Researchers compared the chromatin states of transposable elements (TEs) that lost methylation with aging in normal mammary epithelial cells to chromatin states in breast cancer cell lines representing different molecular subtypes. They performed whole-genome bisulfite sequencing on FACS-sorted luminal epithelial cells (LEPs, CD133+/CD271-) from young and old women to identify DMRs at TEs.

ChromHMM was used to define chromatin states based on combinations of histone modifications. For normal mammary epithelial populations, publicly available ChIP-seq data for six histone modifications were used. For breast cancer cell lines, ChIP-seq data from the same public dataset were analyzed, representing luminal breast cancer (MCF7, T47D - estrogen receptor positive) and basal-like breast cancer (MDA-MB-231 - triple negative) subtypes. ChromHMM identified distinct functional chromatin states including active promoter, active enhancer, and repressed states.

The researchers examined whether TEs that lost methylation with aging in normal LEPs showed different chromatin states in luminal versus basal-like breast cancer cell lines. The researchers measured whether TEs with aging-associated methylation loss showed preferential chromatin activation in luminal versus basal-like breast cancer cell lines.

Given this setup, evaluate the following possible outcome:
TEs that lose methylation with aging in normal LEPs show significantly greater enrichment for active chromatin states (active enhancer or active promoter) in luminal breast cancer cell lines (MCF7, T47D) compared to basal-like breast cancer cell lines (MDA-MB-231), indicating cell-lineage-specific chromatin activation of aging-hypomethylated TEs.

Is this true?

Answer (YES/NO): NO